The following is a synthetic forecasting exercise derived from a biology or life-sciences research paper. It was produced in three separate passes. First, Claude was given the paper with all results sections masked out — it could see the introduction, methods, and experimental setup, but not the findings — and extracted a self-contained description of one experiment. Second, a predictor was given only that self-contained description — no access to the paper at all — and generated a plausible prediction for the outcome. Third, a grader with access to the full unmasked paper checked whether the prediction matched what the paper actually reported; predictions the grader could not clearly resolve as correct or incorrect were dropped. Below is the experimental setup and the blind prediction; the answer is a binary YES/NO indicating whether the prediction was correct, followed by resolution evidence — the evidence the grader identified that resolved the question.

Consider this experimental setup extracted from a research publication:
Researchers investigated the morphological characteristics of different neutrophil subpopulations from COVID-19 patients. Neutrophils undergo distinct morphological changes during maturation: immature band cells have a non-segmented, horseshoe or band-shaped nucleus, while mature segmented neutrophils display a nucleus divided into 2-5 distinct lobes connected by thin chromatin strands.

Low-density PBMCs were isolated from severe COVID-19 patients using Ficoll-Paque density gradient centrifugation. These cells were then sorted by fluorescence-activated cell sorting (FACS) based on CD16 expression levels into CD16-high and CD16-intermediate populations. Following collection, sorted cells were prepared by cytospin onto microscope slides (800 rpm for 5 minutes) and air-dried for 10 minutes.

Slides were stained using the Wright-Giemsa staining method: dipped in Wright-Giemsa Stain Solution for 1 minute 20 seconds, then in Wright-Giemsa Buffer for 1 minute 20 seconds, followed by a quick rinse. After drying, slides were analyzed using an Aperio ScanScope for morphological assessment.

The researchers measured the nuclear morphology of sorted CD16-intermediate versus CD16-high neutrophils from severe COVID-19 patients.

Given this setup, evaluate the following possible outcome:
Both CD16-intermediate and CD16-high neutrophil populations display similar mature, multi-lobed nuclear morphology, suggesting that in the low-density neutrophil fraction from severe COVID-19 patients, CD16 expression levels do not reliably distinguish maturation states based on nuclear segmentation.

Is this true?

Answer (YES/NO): NO